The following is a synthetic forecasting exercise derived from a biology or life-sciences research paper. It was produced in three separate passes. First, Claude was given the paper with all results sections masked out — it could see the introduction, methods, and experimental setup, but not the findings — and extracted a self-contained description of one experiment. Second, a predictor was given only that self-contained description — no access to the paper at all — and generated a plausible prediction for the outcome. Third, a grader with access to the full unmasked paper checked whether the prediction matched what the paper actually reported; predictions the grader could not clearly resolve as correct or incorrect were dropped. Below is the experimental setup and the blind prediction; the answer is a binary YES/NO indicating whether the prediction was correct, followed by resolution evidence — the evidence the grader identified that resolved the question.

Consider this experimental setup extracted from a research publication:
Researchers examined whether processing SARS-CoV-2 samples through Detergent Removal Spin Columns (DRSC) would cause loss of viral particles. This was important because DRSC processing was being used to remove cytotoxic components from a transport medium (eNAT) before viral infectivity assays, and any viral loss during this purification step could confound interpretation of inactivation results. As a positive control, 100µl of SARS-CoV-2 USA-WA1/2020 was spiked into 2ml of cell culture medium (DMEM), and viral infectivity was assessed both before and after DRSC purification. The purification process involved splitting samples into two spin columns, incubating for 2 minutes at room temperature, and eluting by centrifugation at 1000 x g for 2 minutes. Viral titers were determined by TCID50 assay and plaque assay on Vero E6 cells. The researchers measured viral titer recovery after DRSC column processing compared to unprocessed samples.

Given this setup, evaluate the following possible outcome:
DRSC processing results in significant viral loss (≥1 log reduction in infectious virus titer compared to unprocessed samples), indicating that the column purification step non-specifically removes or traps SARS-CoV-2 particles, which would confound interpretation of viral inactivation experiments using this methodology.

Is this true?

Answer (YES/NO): NO